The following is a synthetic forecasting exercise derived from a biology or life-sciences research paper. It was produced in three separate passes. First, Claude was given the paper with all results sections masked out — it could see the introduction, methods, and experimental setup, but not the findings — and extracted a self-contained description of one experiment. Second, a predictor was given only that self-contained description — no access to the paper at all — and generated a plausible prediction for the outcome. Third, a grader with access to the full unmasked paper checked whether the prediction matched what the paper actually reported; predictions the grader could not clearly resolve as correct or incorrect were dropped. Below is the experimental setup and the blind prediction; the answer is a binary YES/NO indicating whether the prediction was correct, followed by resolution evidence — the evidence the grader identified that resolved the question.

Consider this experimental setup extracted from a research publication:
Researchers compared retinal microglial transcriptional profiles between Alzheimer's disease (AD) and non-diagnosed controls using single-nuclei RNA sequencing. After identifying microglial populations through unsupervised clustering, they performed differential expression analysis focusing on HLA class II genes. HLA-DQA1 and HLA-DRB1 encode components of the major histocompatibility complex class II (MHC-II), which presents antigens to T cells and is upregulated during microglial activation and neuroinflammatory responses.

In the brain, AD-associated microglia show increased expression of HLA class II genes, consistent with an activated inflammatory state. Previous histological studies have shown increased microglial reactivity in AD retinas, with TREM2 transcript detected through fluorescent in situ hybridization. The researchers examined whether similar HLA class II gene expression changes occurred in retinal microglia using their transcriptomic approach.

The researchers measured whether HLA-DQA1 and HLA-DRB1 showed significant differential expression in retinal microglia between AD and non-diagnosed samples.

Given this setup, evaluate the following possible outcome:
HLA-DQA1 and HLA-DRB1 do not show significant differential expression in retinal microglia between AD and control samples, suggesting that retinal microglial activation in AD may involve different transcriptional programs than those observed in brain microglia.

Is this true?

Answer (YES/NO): NO